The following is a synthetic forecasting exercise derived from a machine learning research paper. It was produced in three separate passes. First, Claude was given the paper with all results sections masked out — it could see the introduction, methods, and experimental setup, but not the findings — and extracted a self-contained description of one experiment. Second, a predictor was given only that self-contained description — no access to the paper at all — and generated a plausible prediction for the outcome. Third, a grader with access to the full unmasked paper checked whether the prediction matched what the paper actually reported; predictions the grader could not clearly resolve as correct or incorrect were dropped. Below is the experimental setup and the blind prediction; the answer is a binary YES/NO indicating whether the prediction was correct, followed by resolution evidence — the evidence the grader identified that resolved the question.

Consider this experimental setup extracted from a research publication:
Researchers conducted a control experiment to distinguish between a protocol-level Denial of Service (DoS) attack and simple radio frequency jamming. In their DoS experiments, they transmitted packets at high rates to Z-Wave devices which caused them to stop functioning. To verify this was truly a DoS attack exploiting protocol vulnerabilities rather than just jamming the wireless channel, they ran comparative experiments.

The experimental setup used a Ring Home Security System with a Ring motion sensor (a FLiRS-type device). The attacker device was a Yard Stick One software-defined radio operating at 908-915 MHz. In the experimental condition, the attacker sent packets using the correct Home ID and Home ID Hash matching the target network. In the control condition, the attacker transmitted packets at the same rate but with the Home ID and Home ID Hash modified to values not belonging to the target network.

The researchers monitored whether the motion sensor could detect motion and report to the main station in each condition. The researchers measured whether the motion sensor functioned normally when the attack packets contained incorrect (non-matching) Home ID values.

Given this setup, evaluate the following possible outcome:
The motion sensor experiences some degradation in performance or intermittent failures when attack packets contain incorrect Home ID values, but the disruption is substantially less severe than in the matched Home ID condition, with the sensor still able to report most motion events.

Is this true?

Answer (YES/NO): NO